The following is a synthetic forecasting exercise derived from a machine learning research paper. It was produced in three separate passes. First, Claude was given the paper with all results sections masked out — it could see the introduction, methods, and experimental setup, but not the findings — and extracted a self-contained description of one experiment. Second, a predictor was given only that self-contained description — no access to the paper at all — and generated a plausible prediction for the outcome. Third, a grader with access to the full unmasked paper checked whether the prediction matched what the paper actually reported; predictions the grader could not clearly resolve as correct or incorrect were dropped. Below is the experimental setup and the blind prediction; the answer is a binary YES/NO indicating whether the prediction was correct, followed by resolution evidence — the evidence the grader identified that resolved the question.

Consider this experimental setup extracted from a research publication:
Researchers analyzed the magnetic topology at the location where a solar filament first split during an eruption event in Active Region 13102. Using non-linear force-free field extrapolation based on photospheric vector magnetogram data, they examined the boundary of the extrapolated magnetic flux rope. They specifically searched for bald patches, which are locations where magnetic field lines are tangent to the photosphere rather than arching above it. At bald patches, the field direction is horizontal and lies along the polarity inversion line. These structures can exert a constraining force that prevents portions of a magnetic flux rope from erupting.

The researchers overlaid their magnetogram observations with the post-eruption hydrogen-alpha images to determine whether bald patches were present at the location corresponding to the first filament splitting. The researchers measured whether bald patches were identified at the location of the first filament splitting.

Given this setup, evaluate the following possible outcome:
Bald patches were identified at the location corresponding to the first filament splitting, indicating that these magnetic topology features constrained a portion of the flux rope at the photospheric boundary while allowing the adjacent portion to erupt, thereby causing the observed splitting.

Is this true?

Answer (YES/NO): YES